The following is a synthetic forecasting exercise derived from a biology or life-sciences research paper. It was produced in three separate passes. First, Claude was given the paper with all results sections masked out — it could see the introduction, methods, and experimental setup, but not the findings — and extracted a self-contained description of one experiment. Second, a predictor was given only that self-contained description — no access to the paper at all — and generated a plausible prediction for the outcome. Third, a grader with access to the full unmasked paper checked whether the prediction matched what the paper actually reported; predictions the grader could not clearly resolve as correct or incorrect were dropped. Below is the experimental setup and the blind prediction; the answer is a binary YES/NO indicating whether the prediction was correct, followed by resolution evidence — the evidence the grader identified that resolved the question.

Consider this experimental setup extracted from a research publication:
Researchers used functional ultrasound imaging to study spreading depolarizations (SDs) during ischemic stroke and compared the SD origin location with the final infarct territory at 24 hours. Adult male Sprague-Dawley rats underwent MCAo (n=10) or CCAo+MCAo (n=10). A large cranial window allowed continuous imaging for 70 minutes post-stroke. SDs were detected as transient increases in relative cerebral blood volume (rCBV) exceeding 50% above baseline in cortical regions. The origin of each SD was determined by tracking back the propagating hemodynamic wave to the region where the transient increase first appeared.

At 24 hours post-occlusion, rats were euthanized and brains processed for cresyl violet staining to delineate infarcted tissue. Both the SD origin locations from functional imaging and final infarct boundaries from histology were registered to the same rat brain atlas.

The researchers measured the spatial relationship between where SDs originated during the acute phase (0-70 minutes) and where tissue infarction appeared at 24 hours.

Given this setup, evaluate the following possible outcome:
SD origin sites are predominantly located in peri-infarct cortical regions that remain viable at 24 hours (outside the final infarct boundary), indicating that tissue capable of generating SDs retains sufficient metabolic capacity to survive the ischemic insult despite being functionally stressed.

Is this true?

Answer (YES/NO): NO